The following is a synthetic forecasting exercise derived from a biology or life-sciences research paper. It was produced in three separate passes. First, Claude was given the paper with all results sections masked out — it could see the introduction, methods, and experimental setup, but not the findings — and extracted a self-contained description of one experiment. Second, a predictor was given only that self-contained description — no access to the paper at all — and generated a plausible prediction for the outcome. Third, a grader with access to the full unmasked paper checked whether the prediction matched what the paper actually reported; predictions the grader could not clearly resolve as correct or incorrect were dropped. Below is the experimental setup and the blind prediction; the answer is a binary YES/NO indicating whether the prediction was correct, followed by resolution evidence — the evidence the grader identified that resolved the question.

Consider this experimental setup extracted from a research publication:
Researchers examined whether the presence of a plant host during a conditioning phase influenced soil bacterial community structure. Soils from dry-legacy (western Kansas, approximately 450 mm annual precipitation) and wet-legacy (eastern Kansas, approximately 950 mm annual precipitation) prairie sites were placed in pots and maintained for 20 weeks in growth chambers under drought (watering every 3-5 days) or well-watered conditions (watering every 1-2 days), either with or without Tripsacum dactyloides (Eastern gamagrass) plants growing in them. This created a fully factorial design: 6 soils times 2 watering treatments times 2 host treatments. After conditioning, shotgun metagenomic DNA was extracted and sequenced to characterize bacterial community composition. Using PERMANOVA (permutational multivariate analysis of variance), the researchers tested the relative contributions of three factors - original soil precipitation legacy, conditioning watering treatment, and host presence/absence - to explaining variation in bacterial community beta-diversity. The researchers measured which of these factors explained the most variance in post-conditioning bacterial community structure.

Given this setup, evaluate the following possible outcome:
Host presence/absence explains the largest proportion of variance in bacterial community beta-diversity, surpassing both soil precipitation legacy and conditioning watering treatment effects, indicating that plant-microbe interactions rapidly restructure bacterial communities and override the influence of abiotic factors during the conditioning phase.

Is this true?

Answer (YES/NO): NO